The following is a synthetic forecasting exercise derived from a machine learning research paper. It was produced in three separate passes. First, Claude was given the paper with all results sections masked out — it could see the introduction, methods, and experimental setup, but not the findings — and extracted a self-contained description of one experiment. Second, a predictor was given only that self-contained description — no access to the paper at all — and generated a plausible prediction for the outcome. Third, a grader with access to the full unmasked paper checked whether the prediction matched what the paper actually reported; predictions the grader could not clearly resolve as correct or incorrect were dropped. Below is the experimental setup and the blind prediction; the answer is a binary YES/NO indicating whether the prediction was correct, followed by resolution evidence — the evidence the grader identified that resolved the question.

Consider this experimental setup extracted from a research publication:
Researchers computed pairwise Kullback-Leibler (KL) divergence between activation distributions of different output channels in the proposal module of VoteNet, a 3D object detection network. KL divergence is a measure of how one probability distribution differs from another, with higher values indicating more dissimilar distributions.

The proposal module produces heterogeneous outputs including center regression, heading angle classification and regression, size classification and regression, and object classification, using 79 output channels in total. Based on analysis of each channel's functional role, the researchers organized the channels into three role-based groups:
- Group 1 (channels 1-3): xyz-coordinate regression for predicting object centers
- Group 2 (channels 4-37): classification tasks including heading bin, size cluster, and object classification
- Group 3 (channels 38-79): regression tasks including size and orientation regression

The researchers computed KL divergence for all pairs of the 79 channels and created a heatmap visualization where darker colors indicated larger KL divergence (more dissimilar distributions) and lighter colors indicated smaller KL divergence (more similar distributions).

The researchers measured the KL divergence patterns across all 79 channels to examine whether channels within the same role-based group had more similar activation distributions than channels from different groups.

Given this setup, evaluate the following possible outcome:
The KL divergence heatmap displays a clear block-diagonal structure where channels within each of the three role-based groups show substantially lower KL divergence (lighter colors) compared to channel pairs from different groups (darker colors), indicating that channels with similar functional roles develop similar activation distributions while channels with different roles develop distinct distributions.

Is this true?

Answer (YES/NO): YES